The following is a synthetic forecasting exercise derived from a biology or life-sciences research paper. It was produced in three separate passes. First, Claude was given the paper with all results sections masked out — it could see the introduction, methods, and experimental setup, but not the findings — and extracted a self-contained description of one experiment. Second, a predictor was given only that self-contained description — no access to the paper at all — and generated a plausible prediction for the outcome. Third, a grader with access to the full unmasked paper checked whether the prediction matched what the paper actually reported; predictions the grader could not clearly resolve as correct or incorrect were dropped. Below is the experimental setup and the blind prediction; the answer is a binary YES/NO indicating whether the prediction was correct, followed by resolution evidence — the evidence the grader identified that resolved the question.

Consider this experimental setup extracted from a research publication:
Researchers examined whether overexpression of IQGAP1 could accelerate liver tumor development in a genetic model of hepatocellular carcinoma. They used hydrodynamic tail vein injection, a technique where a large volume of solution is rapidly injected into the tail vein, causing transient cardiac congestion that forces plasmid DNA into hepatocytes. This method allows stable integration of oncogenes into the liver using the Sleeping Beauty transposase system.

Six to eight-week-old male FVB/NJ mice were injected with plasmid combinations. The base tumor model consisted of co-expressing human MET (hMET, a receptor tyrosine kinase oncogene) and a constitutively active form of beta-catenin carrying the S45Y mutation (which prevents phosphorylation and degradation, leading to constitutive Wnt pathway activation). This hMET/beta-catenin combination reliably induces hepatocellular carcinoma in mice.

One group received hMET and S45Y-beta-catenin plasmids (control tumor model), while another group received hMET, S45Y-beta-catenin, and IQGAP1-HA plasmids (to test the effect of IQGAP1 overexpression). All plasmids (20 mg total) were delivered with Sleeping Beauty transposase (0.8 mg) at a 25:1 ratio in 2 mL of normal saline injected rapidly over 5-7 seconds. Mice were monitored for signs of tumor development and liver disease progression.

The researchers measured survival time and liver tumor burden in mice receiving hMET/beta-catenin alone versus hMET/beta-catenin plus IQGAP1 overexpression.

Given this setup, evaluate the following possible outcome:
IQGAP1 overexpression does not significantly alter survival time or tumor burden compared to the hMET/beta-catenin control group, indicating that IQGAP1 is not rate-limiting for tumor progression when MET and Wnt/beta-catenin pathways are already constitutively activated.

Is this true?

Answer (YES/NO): NO